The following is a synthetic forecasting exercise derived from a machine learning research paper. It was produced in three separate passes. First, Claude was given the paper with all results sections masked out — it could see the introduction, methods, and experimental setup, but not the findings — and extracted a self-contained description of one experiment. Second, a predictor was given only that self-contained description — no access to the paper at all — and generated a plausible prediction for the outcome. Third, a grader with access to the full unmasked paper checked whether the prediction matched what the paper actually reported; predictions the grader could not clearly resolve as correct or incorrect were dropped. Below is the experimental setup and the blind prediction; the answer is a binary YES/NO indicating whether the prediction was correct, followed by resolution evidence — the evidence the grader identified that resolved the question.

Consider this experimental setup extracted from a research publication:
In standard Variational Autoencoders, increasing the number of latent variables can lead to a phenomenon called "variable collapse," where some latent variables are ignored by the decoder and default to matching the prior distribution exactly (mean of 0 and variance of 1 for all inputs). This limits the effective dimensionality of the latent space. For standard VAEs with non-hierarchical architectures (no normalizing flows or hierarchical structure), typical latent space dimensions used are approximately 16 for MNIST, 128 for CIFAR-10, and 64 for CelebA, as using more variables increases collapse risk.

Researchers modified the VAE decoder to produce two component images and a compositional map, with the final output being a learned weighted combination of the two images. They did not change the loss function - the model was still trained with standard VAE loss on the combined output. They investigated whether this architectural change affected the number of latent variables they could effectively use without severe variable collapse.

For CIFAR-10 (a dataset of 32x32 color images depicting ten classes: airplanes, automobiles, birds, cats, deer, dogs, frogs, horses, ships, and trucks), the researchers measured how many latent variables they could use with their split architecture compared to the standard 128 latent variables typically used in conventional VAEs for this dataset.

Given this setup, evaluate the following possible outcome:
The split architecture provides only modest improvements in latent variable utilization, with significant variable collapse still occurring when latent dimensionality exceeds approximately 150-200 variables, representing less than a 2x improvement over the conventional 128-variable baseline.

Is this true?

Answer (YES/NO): YES